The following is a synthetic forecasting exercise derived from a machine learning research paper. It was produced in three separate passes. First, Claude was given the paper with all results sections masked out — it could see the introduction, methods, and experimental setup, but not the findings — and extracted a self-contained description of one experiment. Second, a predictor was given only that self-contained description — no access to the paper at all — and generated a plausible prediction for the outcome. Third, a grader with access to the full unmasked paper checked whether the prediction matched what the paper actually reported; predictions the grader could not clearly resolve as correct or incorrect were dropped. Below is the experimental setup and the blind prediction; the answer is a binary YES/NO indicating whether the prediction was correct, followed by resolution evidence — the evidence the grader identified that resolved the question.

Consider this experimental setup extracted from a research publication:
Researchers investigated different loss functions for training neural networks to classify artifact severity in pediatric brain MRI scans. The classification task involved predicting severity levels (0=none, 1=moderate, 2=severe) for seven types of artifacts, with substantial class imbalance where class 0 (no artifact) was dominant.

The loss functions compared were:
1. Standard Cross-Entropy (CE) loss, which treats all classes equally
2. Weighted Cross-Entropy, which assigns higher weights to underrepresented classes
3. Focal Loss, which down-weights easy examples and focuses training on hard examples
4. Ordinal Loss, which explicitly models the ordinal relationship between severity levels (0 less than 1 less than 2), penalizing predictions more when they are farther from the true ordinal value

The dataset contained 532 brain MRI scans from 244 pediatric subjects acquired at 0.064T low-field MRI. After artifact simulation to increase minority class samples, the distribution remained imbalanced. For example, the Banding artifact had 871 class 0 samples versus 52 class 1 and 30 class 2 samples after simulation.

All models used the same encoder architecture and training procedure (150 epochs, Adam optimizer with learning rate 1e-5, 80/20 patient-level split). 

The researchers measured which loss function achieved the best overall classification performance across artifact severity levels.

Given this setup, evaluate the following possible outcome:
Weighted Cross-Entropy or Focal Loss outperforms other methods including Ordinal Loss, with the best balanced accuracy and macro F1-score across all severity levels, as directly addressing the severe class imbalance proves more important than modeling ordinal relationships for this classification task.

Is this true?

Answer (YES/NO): NO